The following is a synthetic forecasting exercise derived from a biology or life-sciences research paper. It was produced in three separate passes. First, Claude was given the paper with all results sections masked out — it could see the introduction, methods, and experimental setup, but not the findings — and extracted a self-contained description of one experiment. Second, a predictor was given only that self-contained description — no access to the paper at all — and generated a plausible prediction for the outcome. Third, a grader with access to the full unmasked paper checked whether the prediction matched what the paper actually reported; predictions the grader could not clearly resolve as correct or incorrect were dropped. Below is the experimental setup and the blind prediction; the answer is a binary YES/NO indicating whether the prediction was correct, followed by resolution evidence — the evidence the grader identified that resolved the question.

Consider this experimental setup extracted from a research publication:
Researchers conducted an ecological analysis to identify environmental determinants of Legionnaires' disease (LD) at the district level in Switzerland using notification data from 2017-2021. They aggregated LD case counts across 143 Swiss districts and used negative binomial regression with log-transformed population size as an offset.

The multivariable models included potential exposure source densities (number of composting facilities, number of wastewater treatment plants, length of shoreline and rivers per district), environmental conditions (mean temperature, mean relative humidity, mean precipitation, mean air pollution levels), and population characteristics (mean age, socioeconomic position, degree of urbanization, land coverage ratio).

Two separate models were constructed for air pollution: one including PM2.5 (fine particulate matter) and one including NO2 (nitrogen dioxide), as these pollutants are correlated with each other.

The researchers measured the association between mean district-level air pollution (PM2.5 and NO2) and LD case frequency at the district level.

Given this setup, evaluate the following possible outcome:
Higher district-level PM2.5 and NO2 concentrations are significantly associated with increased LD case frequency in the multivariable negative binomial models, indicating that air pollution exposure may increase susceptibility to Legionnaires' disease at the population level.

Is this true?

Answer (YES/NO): YES